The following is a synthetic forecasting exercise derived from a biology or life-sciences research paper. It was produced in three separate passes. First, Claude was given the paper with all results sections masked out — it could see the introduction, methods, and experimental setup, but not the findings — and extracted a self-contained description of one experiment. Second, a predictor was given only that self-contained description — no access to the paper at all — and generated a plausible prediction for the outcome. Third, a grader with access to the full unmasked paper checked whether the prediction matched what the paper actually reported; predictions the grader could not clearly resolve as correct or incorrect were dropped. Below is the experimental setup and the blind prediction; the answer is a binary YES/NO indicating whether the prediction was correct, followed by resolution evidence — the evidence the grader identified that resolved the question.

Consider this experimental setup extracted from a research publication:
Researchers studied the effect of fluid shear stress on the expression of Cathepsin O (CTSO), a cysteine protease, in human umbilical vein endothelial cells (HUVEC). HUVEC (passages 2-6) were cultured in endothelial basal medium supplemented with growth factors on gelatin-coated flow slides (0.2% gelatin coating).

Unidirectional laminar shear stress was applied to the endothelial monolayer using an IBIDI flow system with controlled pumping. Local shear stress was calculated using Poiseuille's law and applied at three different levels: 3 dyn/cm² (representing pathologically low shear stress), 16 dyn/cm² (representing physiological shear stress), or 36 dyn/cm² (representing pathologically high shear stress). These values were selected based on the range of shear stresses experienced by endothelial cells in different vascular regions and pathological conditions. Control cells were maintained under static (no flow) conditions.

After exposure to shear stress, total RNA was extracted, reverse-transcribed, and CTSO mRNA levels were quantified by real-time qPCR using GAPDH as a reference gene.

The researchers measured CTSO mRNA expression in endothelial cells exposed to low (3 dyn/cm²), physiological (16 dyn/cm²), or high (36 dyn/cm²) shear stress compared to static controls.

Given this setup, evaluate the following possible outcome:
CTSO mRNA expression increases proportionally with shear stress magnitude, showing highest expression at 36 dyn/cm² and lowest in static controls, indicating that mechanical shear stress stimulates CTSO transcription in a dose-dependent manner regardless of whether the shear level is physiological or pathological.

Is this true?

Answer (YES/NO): NO